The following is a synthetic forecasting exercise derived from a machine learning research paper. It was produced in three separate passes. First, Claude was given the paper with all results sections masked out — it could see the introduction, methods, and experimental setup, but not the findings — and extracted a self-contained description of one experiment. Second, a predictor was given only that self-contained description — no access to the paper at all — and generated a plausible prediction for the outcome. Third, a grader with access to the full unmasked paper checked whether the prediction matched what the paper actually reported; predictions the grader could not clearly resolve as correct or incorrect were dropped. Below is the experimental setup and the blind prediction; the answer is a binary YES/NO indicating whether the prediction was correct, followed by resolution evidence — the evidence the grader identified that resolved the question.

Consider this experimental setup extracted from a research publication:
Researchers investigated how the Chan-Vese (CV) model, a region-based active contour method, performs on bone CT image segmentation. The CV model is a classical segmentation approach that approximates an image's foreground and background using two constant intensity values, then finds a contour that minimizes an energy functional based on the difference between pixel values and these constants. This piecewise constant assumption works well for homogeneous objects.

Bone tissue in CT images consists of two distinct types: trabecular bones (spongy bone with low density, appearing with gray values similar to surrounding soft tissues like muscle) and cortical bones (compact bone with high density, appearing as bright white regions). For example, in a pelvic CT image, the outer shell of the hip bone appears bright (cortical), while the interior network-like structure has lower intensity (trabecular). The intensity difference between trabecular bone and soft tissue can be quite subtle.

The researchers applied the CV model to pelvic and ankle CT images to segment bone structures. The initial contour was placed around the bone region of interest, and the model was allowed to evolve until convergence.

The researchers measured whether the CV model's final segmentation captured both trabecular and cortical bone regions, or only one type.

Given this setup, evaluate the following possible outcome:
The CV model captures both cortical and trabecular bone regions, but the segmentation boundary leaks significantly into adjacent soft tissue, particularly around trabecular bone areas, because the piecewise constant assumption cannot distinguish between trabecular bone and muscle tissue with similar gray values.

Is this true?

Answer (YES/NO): NO